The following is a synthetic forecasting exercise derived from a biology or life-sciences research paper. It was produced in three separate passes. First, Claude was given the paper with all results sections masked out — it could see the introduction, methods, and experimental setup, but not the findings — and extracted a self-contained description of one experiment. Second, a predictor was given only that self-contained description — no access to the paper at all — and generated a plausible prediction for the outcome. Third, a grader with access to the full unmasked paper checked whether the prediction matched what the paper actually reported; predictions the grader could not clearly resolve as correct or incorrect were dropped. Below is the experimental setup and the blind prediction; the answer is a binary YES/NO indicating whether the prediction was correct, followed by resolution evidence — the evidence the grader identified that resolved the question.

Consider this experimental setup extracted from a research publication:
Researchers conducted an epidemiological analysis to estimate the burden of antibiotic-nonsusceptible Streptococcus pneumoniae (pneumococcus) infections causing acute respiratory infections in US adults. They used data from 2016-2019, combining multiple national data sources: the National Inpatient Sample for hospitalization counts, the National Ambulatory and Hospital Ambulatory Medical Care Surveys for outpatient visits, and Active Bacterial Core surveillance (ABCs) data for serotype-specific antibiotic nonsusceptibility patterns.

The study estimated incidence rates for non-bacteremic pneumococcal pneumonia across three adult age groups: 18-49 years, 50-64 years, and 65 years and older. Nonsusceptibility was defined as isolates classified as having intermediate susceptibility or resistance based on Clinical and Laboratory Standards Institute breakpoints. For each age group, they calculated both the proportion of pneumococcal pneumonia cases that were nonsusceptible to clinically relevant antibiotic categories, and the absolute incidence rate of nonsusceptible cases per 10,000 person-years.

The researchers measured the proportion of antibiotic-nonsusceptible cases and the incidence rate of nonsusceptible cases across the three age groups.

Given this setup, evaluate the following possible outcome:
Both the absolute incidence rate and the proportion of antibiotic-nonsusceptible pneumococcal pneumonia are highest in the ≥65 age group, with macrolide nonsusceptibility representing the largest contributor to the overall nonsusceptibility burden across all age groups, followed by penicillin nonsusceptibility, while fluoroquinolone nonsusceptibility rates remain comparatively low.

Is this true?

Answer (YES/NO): NO